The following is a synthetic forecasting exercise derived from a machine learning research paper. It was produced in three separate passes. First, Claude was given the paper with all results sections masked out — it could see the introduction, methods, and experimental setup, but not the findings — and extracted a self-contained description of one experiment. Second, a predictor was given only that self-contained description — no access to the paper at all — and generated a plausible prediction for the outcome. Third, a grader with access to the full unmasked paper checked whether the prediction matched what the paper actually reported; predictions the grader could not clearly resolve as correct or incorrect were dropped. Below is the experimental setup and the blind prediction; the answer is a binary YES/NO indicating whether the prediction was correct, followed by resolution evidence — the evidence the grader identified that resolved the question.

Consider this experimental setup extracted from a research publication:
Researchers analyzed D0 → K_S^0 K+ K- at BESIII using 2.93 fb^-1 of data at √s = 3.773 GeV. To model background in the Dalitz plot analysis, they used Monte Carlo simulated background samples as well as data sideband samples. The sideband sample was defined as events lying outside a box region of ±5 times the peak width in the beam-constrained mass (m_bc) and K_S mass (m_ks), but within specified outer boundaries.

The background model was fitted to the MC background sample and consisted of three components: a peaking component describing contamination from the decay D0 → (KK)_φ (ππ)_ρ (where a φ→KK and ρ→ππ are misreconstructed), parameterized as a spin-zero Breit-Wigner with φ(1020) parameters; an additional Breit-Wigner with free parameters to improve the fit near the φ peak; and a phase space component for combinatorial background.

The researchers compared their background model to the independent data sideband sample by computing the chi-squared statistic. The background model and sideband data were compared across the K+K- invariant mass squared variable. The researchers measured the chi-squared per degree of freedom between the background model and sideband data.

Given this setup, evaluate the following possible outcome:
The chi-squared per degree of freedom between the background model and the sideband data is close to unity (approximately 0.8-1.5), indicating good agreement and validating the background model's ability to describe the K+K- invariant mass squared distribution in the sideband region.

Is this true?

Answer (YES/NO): YES